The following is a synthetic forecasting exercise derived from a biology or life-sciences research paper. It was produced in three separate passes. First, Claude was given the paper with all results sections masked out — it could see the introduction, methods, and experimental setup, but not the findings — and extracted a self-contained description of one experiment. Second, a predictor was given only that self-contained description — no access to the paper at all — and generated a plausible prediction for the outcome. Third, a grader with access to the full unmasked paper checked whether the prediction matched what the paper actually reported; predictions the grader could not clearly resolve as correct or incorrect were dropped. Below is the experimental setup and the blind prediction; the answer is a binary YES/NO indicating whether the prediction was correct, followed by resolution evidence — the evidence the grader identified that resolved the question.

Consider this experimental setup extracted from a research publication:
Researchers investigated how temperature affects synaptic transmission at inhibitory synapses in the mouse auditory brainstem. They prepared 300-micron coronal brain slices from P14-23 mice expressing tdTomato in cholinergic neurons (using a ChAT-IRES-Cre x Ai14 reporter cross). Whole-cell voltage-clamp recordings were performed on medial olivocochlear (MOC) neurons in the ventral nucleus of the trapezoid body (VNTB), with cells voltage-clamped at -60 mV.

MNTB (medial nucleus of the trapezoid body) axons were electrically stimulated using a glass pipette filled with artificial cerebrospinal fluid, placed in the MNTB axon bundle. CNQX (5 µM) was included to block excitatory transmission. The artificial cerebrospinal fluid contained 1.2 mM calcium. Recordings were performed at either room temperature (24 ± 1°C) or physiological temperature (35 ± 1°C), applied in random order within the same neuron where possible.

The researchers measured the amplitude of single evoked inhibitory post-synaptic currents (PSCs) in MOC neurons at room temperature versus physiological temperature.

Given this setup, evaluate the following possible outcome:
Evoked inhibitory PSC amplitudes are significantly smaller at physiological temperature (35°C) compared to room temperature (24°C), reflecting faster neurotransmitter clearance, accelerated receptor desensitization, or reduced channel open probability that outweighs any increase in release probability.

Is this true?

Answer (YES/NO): NO